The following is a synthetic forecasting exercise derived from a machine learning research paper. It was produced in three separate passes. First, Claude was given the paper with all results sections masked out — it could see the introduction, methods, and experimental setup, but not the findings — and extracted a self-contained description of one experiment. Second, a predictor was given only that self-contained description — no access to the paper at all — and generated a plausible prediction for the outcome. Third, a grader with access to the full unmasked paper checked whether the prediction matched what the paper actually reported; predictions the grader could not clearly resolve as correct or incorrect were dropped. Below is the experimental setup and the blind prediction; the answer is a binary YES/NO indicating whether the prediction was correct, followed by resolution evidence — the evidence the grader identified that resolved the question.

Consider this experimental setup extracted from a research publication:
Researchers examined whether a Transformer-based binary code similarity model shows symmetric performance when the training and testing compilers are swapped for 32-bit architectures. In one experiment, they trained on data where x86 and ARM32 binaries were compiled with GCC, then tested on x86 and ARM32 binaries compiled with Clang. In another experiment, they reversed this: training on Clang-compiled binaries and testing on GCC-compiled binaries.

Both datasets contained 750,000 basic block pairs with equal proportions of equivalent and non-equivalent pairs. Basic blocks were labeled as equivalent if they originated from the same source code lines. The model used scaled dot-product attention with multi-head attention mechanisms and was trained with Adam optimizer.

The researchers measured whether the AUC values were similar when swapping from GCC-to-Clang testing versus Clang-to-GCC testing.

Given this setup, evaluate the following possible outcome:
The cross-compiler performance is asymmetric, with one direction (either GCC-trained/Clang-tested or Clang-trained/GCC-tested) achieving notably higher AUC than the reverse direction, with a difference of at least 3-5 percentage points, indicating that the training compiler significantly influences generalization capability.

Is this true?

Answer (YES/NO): NO